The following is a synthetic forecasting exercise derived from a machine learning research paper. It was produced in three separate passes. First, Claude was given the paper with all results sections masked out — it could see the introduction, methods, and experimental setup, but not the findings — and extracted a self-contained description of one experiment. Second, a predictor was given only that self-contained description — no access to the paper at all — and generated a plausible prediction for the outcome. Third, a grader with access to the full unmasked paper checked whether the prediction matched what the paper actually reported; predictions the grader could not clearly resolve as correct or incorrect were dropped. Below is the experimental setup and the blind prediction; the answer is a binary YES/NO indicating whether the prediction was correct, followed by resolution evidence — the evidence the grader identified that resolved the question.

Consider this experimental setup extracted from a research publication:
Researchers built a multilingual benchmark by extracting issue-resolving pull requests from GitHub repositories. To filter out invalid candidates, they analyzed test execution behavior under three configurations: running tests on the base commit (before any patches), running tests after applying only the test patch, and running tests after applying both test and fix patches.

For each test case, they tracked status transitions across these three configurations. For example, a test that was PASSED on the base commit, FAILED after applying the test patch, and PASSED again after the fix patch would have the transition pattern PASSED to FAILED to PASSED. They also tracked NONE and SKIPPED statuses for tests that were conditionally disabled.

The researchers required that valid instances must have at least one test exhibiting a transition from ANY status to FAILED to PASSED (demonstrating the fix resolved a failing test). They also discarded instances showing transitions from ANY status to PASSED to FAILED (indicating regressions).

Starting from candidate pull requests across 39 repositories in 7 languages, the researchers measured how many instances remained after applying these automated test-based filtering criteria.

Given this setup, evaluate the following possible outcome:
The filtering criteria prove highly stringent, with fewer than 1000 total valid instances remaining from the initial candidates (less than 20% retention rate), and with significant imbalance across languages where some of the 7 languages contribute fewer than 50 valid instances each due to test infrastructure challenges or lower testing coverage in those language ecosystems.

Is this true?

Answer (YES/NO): NO